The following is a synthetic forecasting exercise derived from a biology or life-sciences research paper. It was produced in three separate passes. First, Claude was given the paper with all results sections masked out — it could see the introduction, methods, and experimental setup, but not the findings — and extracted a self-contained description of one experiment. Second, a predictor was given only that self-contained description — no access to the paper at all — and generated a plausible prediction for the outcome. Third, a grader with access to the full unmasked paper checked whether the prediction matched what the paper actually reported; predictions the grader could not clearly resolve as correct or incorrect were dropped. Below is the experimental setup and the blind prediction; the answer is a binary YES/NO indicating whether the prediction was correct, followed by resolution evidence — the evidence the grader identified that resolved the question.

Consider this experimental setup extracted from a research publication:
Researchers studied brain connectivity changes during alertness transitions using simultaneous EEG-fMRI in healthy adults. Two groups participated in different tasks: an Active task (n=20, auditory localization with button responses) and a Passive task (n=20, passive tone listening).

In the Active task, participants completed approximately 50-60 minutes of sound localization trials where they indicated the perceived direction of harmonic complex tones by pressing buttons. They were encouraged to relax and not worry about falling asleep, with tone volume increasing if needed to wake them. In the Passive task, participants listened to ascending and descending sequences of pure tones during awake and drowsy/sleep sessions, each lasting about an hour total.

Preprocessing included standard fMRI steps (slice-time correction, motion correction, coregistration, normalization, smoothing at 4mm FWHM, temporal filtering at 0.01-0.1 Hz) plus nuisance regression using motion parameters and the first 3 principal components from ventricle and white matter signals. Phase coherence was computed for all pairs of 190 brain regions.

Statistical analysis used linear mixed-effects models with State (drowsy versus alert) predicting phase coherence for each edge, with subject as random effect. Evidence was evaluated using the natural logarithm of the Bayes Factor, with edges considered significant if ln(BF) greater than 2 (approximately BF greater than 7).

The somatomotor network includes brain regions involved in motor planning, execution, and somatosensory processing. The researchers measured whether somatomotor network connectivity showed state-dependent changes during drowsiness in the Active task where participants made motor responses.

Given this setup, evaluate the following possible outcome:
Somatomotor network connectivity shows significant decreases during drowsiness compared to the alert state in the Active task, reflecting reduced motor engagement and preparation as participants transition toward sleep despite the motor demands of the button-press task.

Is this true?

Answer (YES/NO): NO